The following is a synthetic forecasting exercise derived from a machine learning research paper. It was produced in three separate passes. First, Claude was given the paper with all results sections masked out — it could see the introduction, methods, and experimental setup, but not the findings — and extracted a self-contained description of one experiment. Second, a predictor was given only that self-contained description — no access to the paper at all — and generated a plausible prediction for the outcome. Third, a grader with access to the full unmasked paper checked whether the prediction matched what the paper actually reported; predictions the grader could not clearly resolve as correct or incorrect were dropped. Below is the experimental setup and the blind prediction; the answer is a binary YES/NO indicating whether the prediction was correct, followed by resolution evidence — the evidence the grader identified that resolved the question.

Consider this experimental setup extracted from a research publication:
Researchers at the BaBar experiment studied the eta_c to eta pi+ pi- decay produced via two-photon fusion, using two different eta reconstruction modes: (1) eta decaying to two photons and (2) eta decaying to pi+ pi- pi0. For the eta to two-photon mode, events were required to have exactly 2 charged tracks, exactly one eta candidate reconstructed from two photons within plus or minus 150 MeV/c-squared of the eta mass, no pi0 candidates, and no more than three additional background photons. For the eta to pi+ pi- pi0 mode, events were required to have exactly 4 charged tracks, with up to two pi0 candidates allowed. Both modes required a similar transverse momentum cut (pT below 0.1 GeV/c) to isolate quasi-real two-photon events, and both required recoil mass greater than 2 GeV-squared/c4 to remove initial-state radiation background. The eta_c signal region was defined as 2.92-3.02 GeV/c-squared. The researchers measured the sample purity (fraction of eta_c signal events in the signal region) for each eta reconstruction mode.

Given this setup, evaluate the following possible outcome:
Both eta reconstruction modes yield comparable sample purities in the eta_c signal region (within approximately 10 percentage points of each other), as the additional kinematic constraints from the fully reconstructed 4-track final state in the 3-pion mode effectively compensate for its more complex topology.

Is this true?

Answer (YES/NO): YES